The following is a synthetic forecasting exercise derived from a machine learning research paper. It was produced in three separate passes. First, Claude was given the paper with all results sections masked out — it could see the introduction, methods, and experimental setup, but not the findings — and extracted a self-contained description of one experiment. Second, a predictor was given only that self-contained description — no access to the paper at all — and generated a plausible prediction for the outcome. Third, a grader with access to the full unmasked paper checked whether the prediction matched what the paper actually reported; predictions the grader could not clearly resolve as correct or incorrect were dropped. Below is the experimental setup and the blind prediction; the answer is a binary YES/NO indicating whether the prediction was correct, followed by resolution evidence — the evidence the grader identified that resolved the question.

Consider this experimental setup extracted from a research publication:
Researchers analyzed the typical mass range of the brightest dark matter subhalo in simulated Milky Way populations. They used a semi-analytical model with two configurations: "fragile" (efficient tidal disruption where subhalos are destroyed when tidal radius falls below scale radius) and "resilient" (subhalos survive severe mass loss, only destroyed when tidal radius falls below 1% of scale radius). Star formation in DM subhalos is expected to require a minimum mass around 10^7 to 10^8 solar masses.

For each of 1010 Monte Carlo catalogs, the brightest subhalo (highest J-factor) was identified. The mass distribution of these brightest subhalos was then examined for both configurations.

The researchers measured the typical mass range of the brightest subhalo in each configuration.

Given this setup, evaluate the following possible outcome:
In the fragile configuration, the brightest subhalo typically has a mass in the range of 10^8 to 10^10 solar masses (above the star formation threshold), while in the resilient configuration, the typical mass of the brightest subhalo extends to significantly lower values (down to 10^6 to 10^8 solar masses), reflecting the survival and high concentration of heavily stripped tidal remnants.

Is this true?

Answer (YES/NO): NO